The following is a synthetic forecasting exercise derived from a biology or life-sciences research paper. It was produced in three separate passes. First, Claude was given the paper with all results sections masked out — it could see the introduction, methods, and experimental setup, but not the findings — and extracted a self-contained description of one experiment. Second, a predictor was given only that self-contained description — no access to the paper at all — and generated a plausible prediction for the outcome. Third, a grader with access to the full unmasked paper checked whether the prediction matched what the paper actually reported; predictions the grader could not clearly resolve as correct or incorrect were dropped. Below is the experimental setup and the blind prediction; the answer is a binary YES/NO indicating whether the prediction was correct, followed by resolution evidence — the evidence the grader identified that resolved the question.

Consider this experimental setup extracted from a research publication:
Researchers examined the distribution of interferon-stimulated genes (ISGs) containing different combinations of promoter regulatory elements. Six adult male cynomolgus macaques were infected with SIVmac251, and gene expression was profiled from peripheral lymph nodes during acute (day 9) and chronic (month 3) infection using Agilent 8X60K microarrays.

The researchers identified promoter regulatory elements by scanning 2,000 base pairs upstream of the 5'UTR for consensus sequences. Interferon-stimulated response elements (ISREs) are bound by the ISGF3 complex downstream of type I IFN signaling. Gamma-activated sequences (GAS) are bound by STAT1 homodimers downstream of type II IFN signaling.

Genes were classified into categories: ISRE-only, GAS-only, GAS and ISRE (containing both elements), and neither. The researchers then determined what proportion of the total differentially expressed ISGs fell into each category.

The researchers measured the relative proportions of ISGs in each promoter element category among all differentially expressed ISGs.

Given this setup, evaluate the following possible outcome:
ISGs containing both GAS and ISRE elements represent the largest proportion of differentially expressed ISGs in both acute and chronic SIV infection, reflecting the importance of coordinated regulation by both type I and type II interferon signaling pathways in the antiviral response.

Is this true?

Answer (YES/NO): YES